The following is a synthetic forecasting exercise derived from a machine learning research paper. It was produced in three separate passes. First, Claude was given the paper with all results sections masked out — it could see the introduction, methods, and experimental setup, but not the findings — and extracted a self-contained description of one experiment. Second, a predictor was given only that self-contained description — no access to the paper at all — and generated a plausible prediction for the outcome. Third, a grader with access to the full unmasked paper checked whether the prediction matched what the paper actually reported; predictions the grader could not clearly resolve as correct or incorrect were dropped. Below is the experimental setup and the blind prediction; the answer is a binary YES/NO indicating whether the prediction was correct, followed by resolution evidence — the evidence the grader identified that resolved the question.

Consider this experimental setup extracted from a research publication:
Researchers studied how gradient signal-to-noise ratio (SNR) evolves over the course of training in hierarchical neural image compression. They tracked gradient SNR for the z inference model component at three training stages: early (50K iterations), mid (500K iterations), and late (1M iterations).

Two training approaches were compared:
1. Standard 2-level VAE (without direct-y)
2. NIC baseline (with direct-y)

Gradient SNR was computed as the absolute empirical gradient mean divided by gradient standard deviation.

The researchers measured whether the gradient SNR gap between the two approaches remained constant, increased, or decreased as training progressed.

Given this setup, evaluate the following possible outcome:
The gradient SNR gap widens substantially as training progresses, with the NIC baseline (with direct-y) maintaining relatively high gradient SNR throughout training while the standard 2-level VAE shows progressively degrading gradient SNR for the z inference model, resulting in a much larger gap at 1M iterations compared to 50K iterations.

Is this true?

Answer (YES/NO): NO